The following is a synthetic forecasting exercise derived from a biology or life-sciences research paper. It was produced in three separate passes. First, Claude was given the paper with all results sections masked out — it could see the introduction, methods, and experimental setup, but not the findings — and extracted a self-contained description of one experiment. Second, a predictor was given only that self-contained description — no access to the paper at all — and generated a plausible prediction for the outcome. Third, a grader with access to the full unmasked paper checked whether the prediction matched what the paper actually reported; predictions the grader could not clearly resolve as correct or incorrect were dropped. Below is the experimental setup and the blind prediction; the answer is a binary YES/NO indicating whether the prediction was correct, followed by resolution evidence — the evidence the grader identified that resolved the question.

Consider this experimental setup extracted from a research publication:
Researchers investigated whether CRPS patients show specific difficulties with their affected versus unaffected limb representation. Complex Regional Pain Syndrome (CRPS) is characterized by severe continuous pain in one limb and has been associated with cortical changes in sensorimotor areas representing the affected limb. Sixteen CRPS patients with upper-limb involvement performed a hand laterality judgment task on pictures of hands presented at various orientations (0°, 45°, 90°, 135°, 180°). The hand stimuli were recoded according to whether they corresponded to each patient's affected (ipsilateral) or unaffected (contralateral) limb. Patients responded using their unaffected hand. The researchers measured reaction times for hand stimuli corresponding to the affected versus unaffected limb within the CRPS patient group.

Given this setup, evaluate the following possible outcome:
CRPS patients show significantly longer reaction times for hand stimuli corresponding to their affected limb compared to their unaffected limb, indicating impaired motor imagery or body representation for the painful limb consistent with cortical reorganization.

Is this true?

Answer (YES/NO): NO